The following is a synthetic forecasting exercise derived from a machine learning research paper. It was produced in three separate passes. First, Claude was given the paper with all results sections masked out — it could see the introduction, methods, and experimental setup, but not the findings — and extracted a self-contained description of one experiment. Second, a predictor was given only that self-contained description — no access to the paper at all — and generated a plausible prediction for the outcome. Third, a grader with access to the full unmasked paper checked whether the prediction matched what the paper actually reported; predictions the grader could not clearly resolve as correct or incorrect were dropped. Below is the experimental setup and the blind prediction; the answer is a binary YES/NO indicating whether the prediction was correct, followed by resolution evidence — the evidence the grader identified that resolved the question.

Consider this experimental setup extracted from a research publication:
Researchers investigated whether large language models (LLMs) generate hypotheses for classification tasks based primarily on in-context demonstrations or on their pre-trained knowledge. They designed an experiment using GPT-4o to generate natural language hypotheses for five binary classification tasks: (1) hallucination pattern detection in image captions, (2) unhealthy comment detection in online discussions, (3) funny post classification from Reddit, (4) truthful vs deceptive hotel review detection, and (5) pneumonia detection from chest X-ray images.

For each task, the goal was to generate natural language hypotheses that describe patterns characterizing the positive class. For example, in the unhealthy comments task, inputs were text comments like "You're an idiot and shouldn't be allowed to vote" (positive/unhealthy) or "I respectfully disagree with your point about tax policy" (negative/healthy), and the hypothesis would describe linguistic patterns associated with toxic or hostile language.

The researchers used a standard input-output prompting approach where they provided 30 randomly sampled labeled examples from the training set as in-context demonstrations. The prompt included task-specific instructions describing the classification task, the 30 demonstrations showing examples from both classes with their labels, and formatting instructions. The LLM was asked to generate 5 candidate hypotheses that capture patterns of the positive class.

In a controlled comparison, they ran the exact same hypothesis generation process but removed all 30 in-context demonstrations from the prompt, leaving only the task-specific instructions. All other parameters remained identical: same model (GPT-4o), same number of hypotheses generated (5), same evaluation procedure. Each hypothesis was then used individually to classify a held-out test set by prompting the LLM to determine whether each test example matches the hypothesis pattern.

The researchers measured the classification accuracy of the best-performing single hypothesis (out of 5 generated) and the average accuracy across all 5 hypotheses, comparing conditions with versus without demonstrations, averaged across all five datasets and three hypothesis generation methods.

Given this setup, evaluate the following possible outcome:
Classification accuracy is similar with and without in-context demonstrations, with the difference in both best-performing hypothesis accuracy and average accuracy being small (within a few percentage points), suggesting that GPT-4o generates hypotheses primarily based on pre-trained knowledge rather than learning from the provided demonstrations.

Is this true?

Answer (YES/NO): YES